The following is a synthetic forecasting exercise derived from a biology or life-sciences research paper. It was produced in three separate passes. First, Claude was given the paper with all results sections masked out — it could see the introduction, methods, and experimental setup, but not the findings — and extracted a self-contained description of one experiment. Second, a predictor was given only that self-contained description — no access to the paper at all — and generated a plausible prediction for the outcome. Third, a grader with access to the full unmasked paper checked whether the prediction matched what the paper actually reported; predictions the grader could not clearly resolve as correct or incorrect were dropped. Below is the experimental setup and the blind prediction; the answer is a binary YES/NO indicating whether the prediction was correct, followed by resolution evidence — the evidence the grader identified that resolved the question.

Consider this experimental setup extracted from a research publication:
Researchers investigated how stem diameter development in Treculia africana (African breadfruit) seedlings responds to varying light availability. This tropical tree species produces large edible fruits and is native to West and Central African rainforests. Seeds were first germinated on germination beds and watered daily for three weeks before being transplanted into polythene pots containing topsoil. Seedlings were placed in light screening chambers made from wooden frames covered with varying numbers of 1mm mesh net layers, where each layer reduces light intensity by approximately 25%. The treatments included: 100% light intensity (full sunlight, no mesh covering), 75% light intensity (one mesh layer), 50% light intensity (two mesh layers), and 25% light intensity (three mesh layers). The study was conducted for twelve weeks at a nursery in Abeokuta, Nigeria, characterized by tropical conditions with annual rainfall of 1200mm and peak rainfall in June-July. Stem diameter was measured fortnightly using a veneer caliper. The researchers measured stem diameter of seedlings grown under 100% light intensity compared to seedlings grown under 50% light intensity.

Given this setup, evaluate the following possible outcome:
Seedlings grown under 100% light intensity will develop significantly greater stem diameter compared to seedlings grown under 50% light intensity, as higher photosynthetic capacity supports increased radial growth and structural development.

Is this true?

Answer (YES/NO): NO